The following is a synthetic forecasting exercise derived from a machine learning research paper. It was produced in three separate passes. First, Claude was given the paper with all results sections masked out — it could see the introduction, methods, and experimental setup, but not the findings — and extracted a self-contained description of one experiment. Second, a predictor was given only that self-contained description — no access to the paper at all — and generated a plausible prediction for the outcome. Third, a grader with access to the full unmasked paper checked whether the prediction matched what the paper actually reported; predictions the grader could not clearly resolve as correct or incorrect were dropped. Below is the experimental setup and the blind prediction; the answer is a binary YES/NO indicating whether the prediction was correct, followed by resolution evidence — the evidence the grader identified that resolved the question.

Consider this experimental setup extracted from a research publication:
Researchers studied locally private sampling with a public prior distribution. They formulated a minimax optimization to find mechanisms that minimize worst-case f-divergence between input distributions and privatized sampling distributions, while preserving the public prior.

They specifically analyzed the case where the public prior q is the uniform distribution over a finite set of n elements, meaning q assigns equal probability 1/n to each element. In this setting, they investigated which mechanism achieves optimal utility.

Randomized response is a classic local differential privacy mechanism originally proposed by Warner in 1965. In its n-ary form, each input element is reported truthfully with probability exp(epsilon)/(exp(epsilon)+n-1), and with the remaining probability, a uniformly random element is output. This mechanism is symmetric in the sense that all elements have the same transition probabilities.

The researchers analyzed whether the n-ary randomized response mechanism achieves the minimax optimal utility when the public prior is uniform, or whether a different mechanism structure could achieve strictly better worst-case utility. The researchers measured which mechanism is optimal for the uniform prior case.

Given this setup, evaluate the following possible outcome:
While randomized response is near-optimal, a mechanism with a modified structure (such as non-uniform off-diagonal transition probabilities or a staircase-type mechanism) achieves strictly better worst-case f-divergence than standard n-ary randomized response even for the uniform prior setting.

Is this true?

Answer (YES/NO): NO